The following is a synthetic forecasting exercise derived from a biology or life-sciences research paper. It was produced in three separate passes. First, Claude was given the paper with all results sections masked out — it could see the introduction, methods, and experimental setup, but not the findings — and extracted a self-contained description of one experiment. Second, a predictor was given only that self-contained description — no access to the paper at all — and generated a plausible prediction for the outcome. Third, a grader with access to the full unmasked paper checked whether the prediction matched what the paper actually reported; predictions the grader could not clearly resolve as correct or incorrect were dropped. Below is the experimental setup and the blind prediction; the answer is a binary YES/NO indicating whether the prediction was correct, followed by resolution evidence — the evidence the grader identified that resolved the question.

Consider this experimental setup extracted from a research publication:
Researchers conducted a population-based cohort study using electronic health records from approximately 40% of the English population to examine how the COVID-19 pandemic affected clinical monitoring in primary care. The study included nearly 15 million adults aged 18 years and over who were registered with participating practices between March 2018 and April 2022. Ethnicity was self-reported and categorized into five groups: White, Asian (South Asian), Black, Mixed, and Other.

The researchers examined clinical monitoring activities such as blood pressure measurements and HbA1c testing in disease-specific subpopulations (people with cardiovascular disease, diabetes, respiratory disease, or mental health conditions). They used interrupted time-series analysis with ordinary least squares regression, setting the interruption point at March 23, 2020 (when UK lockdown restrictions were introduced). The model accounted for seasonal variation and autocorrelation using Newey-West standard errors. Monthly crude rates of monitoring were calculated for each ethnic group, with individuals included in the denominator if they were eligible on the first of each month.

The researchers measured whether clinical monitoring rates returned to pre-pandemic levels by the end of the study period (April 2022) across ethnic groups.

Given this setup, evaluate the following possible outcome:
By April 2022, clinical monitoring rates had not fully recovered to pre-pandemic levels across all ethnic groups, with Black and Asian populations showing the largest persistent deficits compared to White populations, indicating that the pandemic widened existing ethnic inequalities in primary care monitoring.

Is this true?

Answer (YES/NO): NO